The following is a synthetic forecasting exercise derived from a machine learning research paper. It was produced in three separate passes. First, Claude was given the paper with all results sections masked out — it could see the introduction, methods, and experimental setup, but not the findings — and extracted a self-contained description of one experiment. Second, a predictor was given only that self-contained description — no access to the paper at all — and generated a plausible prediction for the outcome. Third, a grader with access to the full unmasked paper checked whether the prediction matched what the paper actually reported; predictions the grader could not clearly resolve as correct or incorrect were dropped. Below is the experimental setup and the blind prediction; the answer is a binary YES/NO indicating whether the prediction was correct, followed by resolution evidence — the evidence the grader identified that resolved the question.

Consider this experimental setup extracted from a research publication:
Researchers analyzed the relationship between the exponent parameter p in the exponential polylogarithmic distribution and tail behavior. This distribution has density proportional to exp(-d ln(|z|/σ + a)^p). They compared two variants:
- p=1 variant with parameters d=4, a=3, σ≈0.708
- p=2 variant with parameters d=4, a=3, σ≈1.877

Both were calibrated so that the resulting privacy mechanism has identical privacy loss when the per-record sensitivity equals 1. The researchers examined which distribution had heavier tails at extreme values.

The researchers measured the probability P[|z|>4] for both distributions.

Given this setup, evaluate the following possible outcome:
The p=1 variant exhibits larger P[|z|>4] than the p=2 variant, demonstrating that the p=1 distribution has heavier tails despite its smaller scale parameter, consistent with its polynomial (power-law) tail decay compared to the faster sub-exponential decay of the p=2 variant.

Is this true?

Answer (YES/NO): YES